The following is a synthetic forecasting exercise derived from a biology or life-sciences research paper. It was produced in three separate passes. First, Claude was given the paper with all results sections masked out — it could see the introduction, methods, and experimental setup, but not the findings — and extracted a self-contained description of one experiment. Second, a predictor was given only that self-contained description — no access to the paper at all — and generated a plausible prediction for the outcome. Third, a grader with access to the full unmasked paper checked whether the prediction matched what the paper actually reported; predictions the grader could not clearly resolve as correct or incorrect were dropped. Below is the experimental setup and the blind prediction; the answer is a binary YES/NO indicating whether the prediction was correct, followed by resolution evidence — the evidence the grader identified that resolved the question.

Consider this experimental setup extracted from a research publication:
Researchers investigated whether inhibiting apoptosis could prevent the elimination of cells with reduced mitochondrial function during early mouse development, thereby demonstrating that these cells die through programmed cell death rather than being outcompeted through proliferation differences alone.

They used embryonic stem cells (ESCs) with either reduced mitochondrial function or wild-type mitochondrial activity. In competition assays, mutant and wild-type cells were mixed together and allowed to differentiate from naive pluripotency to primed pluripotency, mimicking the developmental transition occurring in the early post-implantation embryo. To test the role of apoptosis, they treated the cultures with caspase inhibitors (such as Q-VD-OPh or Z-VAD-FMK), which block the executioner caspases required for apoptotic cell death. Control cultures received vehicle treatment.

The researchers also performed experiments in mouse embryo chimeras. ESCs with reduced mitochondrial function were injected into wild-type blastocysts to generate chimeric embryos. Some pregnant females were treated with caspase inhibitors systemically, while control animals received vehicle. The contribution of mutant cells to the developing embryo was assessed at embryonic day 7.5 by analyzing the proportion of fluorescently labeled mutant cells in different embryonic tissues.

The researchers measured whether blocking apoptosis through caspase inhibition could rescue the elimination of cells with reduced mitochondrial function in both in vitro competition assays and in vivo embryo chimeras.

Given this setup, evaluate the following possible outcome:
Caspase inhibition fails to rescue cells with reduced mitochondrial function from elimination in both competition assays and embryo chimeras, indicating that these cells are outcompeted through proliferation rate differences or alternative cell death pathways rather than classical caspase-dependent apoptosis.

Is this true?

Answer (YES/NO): NO